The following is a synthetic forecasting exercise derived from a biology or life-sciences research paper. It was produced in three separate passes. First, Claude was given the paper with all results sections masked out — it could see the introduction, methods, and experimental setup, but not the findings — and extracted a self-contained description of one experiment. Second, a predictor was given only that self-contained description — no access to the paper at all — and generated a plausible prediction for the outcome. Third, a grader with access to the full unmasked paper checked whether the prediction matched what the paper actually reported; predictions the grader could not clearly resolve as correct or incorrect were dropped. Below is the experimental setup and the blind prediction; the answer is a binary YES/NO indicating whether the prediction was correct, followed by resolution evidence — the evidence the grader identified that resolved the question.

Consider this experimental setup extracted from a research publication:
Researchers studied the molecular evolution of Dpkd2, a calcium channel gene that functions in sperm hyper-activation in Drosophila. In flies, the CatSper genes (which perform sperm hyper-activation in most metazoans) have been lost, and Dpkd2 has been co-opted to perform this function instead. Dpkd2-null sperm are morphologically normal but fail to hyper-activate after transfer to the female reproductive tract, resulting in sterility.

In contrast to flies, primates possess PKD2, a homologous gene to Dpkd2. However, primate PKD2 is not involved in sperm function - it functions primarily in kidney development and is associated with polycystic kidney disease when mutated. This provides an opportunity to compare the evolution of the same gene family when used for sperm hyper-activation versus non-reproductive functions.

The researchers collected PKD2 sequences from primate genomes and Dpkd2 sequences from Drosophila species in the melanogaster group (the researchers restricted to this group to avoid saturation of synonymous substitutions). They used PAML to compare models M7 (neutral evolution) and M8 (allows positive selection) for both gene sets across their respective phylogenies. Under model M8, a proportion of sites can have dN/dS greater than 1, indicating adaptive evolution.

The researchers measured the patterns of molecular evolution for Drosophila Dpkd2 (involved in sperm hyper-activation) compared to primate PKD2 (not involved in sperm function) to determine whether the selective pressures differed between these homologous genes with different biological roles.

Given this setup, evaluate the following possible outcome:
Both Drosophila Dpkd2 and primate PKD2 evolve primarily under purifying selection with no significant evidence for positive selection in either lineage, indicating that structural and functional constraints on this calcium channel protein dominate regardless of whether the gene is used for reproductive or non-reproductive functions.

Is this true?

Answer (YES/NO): NO